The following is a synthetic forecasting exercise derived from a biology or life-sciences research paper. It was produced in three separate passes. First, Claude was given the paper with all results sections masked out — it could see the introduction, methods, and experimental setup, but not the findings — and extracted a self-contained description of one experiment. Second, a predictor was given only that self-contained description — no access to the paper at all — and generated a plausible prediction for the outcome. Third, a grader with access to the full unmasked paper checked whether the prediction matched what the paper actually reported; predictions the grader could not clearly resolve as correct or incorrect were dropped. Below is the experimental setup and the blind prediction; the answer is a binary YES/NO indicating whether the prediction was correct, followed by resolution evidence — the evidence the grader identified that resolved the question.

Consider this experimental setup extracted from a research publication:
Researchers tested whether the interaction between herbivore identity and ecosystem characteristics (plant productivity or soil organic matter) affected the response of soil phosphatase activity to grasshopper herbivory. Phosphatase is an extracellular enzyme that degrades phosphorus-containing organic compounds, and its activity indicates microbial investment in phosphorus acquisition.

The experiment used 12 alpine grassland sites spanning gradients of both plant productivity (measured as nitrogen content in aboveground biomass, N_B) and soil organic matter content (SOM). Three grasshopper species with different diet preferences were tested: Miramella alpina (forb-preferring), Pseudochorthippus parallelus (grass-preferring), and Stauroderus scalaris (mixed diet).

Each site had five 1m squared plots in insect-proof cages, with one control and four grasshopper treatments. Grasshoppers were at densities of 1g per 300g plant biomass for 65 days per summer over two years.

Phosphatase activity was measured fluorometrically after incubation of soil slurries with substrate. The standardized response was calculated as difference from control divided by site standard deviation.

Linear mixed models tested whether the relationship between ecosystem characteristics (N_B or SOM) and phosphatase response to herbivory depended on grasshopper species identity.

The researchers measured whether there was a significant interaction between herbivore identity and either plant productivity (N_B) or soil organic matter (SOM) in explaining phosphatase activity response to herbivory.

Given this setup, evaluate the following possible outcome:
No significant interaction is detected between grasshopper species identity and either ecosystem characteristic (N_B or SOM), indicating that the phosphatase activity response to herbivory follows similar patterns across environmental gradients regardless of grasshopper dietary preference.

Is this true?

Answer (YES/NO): YES